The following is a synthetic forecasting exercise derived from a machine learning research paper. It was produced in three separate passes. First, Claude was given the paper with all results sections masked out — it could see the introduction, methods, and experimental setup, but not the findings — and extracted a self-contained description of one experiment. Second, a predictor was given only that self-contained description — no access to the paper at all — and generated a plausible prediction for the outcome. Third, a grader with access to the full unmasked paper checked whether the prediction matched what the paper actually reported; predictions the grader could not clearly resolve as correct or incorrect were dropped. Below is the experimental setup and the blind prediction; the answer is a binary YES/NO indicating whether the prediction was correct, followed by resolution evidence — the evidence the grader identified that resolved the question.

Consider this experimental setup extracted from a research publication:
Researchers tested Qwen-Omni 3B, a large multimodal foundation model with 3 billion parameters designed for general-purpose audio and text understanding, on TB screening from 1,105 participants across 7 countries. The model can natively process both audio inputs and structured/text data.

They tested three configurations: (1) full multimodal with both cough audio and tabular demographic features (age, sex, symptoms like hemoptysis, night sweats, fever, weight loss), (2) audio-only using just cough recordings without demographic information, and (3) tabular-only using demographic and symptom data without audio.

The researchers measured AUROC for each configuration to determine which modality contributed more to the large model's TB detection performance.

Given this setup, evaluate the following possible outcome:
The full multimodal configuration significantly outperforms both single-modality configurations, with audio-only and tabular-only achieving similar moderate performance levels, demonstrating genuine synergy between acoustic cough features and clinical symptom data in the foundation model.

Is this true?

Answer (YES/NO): NO